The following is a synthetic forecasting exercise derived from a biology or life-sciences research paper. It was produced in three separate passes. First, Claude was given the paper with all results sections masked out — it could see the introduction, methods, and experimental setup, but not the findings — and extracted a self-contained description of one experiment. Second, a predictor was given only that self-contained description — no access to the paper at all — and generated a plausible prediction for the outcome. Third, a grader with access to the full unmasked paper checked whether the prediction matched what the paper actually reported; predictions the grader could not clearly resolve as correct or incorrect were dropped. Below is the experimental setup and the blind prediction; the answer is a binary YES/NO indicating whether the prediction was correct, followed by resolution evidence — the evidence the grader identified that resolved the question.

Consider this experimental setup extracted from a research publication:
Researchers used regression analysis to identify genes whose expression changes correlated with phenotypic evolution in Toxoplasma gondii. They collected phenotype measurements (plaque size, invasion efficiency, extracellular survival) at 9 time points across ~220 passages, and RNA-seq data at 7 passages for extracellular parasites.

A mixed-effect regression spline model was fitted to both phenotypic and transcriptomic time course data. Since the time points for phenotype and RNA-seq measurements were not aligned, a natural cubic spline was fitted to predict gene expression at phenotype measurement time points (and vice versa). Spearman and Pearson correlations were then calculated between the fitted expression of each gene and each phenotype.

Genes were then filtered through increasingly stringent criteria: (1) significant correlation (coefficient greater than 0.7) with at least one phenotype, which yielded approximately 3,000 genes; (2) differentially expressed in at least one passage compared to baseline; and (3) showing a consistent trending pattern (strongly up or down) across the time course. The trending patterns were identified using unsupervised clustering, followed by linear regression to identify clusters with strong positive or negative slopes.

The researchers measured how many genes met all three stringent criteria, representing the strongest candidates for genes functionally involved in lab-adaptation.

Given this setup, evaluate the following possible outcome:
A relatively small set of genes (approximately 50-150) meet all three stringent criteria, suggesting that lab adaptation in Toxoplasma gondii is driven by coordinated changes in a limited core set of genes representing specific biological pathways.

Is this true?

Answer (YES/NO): NO